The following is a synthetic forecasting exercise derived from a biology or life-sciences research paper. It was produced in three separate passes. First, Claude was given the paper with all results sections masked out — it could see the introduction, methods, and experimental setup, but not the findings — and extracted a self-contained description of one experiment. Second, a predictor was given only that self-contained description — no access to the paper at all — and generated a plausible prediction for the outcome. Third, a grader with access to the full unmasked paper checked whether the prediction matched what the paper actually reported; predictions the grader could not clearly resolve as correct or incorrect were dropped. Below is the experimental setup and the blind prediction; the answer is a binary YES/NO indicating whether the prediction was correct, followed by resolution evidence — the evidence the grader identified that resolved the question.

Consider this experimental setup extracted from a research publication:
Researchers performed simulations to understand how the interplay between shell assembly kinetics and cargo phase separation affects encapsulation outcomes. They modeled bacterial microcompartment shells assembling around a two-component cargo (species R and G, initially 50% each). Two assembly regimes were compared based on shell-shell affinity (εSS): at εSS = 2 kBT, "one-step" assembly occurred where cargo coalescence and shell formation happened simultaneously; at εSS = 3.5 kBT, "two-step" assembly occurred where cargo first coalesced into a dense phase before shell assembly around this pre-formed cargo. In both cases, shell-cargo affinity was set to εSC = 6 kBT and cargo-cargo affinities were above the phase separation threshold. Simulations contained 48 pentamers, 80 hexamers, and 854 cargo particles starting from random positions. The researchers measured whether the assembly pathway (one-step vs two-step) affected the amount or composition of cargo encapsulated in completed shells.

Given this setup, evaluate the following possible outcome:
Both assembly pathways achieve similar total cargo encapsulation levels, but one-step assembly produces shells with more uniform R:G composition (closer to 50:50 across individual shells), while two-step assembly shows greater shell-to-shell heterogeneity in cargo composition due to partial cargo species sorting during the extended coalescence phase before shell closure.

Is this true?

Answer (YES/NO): NO